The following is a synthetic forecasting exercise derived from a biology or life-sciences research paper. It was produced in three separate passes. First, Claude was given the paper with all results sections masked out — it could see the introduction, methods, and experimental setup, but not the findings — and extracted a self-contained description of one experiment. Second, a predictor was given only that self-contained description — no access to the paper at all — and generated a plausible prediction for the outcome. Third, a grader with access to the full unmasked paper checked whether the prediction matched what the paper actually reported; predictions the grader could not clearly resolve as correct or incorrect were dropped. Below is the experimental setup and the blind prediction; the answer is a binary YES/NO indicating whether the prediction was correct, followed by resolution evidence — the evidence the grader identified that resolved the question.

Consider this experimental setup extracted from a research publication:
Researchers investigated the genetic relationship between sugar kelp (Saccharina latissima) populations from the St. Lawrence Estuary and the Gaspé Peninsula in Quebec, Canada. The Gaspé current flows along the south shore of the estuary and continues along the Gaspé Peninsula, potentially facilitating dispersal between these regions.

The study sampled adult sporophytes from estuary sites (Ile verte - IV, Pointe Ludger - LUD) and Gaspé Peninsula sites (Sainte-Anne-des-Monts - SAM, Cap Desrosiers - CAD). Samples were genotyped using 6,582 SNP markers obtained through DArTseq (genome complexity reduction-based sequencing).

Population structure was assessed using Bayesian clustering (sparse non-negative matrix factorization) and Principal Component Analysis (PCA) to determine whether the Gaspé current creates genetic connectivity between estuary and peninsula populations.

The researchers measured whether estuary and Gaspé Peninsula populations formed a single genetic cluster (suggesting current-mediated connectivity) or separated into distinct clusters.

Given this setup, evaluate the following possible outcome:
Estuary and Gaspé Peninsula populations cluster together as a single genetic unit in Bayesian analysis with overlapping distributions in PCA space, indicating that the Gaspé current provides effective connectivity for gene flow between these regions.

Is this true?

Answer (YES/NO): NO